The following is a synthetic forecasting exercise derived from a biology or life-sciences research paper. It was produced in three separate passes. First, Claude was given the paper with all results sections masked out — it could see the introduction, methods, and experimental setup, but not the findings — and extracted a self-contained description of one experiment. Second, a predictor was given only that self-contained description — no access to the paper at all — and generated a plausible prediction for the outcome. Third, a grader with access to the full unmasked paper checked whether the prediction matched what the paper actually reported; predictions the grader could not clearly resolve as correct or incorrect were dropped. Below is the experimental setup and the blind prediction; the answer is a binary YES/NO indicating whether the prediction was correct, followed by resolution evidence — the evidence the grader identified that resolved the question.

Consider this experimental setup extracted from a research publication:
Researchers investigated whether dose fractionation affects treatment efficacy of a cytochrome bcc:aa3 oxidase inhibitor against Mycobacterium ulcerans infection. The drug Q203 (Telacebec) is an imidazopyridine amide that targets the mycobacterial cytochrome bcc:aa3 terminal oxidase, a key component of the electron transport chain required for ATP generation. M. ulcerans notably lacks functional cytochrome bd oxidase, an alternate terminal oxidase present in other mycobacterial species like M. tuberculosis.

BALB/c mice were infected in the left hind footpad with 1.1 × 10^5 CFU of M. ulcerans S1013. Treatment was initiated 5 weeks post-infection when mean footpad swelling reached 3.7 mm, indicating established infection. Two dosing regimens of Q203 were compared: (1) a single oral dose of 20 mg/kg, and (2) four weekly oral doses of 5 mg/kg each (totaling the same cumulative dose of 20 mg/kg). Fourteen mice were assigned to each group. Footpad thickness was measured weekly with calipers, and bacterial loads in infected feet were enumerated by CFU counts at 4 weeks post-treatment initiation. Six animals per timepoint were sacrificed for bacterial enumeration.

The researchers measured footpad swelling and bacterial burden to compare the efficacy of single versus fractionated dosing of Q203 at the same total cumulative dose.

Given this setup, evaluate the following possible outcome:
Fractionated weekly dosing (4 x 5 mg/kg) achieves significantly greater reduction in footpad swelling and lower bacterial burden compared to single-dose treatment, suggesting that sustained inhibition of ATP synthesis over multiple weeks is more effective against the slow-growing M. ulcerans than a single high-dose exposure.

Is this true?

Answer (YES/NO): NO